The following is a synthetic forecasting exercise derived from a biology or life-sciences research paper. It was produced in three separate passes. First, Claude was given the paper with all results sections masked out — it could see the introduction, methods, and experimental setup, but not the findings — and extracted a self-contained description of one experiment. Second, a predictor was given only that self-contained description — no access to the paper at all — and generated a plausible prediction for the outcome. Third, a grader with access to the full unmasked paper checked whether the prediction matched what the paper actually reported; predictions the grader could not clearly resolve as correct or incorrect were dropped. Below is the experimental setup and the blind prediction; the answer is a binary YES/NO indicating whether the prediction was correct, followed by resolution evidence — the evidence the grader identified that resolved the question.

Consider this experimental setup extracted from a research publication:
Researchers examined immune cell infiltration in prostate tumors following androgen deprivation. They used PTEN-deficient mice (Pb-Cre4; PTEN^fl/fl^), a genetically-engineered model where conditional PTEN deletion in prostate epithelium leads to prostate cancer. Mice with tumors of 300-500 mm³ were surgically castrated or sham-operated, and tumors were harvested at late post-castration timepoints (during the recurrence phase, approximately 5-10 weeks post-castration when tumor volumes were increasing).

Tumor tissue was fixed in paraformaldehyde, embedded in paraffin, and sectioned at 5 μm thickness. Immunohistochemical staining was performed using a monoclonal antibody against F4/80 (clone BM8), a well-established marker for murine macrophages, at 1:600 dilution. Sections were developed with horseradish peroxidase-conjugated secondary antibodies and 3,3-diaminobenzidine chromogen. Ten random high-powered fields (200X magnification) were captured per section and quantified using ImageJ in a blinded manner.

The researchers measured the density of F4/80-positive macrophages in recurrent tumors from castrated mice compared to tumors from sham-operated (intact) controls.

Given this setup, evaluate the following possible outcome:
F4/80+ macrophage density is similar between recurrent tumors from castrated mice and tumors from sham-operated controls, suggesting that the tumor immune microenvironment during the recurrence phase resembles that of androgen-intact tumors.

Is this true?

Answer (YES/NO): NO